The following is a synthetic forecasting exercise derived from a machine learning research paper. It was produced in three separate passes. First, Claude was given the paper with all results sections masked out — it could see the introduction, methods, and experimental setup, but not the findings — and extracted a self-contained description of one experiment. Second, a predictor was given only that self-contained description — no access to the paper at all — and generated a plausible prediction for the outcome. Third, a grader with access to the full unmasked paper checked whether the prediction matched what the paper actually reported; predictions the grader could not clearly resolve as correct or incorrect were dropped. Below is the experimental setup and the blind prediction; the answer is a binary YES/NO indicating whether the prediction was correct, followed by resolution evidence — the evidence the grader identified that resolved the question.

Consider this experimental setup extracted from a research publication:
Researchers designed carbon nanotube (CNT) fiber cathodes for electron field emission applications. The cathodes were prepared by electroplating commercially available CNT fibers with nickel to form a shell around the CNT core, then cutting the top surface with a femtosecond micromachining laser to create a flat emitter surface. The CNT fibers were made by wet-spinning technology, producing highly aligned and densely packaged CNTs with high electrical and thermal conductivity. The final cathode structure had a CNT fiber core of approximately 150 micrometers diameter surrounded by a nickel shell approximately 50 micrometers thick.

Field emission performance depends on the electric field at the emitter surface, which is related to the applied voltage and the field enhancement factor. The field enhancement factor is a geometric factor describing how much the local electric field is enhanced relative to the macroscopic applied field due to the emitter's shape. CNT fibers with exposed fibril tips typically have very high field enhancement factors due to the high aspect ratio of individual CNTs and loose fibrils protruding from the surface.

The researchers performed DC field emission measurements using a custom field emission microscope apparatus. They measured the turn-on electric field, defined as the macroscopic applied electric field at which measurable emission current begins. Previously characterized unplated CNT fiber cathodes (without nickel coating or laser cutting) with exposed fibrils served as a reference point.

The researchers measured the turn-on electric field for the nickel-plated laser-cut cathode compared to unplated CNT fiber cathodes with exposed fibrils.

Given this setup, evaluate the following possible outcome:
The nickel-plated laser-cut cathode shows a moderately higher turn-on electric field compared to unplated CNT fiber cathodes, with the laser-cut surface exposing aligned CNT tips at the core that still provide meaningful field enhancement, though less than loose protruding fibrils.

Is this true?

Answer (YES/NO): YES